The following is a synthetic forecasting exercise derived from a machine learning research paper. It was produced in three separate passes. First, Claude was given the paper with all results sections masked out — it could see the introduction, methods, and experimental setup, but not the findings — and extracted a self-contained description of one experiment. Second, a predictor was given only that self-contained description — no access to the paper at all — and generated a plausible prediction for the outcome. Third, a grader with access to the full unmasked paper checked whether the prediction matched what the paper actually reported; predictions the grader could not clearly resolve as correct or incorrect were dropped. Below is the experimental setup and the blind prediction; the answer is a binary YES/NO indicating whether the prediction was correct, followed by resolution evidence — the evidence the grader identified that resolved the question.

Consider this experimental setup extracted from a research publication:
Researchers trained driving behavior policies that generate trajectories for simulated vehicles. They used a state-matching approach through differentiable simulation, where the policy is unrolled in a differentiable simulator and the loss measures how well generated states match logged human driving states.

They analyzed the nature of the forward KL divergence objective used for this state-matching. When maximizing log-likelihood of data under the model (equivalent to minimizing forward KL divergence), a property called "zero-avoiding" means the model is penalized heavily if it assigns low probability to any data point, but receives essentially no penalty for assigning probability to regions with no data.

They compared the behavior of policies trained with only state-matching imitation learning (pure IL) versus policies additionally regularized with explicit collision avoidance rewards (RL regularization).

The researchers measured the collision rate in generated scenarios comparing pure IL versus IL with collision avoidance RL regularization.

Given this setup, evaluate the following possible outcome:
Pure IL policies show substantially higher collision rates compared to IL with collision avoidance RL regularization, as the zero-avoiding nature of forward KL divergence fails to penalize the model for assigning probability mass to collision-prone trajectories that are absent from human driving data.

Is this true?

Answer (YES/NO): YES